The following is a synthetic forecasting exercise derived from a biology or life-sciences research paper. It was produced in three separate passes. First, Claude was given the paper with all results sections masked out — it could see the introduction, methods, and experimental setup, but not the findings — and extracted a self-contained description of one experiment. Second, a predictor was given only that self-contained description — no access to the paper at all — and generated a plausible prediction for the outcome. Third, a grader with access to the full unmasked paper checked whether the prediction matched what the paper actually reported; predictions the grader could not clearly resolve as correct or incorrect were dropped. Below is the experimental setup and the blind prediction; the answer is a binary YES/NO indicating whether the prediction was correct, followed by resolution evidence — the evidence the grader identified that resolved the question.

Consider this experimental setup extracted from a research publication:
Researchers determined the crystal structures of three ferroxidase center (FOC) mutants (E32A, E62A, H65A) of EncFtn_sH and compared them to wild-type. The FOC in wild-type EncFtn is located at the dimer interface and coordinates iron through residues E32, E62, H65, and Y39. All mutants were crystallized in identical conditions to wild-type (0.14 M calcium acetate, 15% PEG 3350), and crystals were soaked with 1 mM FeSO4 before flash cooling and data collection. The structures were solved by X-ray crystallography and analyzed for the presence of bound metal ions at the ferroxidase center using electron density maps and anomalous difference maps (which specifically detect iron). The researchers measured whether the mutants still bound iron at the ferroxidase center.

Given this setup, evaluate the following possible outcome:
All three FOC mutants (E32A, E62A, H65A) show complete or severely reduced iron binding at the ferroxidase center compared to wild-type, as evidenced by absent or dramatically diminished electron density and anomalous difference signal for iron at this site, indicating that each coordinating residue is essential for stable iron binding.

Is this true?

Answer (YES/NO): YES